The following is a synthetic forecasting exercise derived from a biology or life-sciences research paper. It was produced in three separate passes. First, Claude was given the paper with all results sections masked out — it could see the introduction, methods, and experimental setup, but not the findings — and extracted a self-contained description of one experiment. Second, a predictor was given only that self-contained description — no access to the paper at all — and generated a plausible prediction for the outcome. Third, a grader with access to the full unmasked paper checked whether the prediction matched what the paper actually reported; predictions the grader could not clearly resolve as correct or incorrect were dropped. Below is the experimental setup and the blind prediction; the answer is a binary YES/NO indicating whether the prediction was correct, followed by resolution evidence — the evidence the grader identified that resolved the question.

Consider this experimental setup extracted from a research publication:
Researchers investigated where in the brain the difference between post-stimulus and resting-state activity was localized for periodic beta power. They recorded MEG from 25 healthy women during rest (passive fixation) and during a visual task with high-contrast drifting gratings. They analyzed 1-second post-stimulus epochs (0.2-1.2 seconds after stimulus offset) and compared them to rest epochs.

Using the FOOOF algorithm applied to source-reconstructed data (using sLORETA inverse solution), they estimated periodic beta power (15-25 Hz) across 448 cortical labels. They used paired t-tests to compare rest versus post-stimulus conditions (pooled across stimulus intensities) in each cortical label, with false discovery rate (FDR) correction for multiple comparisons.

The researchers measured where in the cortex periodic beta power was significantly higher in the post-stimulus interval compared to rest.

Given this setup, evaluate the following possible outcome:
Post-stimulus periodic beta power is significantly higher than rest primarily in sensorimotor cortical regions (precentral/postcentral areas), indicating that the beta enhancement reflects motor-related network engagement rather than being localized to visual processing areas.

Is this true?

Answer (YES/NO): NO